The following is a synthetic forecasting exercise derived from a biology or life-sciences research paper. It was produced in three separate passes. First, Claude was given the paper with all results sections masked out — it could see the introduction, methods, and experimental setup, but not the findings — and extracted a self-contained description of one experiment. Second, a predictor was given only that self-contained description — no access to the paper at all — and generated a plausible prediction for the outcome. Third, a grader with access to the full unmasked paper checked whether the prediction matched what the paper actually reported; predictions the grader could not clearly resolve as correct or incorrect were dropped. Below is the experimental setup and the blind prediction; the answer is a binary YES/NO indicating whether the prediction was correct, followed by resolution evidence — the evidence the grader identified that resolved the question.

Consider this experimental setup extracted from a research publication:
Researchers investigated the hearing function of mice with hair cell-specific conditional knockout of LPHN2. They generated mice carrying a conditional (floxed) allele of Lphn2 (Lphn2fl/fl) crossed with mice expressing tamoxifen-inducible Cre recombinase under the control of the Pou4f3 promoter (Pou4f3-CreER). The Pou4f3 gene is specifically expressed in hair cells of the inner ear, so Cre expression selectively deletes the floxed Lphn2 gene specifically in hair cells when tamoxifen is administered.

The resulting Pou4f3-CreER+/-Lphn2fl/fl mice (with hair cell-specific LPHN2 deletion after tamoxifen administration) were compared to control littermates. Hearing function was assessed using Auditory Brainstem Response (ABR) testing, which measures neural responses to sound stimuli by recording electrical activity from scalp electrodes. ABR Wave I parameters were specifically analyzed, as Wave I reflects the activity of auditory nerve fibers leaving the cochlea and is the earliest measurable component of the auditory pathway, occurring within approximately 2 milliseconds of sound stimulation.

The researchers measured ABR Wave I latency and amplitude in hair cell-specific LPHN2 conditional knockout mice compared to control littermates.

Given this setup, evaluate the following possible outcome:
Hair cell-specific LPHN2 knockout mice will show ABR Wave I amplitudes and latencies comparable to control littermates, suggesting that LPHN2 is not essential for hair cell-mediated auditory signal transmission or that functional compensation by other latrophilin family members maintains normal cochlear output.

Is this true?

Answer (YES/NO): NO